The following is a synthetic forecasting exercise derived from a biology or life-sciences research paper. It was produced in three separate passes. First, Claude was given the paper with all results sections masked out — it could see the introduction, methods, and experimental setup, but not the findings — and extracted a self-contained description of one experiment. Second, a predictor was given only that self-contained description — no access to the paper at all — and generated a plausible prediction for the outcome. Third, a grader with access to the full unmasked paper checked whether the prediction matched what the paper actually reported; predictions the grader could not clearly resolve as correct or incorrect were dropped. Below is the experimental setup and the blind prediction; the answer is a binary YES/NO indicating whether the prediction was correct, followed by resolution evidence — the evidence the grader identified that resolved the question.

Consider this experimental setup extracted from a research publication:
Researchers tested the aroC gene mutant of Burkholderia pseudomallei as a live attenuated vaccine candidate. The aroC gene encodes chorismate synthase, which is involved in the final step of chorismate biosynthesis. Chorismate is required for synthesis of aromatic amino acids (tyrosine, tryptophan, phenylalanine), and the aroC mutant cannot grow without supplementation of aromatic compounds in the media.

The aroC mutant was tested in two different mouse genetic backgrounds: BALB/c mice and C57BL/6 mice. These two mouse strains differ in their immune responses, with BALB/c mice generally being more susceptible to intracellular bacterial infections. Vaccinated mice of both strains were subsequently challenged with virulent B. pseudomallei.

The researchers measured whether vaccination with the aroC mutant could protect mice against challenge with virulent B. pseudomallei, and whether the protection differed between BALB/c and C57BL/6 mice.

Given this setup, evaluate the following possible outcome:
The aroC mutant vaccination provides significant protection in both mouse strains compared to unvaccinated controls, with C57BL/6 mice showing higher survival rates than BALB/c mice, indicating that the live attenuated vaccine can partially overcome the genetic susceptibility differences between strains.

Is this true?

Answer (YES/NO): NO